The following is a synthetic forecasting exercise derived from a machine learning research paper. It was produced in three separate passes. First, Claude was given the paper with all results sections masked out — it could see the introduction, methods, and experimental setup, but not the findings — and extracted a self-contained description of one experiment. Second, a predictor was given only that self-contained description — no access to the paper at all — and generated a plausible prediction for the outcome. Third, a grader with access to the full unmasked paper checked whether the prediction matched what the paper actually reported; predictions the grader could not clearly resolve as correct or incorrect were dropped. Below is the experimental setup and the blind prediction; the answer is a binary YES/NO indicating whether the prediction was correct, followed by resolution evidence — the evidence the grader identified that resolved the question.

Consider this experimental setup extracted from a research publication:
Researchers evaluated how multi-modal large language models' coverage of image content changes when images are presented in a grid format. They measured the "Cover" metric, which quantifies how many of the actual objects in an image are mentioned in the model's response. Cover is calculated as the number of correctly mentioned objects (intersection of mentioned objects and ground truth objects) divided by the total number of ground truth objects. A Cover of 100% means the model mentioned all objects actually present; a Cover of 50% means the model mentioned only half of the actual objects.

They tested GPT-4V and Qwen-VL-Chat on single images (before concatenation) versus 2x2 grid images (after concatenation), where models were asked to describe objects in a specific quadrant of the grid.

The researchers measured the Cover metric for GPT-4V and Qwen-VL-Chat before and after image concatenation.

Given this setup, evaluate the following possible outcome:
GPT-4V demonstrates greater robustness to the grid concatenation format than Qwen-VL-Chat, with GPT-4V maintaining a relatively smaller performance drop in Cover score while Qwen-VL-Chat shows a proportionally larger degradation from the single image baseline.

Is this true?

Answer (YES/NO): NO